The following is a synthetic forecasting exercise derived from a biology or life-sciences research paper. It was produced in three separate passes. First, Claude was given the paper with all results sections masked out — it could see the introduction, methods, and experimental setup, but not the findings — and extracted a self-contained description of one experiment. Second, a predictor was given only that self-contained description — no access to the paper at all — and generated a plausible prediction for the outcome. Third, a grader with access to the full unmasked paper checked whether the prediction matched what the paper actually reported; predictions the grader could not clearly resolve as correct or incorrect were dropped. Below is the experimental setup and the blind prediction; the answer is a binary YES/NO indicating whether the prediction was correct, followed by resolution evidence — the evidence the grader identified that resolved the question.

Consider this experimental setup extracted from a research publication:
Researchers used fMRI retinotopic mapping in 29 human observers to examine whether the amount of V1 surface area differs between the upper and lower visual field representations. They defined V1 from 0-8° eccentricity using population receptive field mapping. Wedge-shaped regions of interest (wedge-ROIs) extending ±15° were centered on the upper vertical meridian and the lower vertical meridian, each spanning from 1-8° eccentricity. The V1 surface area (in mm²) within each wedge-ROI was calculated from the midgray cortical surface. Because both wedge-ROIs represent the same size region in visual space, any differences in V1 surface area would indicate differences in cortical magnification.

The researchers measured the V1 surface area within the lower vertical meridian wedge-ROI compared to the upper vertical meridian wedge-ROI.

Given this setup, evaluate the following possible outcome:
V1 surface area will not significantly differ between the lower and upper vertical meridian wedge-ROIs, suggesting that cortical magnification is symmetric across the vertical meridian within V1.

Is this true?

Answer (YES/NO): NO